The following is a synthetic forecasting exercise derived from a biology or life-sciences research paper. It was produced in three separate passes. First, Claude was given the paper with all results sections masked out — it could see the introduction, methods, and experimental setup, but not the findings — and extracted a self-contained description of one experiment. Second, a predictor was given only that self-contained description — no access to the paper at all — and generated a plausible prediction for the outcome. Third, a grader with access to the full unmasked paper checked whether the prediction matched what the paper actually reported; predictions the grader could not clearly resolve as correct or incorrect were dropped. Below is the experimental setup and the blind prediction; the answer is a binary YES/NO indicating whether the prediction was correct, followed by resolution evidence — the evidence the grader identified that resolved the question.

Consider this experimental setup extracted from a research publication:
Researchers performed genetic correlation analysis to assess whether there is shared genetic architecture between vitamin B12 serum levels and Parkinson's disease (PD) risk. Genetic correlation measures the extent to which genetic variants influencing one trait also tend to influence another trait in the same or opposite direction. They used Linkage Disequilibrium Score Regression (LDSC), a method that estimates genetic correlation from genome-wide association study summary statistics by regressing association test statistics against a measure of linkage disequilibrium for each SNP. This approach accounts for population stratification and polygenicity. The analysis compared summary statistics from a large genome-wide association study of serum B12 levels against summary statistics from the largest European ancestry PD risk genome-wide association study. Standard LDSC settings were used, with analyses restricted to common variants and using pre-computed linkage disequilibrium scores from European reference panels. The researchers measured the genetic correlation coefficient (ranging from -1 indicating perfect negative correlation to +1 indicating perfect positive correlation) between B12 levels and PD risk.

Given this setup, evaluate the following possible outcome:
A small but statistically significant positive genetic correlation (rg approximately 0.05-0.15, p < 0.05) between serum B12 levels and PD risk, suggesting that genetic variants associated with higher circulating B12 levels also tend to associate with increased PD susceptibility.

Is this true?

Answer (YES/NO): NO